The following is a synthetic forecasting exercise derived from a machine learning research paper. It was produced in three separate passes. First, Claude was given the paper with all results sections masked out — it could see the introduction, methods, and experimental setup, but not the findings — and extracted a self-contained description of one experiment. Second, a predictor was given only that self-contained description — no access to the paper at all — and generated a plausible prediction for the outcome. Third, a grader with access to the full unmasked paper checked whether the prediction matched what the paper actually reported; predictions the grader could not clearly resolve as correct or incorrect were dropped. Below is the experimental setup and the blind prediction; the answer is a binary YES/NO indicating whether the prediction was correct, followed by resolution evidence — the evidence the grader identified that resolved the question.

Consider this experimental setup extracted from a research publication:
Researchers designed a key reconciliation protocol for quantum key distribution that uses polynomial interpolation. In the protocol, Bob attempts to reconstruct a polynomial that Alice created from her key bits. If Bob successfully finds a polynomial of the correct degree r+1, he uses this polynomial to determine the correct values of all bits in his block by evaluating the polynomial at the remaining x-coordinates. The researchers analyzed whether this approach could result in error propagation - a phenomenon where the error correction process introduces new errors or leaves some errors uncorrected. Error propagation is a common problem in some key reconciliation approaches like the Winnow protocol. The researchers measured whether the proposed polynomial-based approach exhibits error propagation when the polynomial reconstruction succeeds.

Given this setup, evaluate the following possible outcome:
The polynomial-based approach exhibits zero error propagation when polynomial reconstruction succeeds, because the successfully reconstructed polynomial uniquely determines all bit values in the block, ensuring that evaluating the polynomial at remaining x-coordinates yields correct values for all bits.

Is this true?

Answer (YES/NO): YES